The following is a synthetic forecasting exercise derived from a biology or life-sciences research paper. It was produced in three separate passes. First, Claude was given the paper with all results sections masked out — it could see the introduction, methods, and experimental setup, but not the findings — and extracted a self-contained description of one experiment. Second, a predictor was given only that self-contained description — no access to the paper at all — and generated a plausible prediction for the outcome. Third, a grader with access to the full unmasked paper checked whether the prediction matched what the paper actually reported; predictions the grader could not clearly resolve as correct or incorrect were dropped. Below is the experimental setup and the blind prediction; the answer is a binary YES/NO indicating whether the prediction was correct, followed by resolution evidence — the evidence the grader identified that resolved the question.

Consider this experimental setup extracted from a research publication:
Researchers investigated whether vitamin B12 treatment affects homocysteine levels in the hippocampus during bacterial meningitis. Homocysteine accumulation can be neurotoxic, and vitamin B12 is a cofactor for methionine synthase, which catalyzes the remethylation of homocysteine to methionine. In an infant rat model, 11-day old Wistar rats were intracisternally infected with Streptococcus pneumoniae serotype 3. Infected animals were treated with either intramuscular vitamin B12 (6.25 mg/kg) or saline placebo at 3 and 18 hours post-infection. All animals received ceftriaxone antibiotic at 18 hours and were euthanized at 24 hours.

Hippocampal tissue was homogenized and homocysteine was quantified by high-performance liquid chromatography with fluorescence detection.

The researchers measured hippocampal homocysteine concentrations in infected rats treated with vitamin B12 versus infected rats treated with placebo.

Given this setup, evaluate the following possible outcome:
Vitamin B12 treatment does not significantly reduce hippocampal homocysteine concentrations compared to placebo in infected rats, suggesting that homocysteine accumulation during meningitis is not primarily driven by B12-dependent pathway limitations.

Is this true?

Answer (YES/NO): YES